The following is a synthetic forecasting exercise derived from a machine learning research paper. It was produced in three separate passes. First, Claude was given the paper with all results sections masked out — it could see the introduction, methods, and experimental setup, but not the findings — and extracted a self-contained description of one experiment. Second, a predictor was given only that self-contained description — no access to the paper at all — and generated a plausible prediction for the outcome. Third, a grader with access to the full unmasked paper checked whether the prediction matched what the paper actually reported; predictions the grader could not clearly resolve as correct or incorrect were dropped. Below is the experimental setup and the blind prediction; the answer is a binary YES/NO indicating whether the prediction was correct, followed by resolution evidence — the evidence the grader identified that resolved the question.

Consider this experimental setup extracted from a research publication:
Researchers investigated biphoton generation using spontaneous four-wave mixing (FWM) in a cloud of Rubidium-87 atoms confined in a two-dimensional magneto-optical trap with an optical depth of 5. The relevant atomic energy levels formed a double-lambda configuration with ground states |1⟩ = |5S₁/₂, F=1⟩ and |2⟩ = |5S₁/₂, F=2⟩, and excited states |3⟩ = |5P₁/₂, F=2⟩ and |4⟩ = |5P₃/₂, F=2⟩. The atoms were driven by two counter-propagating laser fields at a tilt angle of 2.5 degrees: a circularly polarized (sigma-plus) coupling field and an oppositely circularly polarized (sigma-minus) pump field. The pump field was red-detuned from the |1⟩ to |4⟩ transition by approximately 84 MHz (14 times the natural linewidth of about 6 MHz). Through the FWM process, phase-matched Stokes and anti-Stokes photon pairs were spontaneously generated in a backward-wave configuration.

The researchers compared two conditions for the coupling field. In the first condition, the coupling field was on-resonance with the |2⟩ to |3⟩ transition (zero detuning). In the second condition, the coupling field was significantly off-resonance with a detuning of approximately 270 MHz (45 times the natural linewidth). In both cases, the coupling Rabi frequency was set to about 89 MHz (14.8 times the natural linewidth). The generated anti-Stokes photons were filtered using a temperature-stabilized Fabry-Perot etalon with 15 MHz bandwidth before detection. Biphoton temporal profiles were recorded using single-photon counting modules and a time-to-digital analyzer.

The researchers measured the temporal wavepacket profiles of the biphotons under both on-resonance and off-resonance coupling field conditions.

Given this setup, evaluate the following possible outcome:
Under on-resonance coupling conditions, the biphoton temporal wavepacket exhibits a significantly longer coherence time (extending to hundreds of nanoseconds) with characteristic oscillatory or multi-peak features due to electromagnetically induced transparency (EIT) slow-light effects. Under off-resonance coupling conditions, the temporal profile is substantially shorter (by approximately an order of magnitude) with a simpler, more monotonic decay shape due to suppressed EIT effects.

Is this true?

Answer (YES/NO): NO